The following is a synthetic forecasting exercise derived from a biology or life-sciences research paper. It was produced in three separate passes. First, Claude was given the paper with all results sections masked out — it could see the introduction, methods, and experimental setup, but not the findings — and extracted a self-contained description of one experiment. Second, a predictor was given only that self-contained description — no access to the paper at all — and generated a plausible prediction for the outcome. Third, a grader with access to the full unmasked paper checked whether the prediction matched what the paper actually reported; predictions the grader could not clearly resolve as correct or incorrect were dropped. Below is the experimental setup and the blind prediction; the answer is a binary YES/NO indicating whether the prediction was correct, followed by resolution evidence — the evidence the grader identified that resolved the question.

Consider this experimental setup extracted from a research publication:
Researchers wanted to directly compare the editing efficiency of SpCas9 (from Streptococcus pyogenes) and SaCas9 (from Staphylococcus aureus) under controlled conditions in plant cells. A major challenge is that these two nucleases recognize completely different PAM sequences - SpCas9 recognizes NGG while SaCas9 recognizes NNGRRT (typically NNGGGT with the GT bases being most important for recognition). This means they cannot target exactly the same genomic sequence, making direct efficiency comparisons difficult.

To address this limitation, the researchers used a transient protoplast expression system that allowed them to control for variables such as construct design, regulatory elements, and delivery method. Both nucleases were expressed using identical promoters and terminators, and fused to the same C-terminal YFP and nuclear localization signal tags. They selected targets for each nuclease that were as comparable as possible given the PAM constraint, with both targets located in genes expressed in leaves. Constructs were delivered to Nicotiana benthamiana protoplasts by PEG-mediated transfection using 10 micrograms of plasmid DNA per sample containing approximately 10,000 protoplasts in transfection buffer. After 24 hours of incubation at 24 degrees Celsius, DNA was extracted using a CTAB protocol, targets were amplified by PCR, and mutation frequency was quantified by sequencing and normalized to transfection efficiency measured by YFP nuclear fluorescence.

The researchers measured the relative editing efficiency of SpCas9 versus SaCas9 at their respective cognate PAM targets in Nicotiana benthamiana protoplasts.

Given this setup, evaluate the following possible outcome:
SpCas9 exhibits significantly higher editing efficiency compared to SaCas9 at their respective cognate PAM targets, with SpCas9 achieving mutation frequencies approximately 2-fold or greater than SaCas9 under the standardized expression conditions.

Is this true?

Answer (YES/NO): NO